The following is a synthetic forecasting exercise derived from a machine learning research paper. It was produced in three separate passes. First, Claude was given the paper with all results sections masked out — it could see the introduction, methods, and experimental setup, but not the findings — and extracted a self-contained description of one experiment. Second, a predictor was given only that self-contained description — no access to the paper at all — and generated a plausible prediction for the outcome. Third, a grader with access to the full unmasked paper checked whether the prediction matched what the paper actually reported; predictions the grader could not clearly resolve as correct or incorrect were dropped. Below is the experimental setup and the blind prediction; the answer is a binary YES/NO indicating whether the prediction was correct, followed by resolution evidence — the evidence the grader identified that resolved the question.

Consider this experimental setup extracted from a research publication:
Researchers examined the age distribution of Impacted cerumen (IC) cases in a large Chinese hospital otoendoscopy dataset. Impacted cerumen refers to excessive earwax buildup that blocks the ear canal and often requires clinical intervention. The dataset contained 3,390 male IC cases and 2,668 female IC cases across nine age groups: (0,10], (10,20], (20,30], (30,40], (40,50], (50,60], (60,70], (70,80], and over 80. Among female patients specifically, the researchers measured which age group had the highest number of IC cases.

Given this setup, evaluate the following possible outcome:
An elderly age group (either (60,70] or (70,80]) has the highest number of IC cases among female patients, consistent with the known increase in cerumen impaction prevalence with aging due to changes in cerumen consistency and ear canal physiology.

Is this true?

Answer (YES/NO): NO